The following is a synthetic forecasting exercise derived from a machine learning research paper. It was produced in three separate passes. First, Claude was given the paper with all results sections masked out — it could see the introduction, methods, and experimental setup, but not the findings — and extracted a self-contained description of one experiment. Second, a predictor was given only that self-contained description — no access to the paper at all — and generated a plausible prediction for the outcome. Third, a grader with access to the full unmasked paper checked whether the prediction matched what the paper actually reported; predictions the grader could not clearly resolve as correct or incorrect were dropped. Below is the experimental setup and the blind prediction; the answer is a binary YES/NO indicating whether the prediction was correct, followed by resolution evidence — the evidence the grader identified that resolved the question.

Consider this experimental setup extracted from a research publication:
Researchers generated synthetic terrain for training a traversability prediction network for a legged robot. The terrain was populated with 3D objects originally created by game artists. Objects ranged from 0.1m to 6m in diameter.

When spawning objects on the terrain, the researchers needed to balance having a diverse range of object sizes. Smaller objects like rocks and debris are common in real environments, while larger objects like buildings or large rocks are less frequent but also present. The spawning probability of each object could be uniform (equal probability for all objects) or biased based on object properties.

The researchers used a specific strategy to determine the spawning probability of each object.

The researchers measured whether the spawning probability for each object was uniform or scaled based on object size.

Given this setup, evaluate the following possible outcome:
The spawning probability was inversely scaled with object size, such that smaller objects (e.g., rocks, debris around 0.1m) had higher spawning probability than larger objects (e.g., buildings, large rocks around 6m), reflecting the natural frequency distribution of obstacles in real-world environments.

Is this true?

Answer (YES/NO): YES